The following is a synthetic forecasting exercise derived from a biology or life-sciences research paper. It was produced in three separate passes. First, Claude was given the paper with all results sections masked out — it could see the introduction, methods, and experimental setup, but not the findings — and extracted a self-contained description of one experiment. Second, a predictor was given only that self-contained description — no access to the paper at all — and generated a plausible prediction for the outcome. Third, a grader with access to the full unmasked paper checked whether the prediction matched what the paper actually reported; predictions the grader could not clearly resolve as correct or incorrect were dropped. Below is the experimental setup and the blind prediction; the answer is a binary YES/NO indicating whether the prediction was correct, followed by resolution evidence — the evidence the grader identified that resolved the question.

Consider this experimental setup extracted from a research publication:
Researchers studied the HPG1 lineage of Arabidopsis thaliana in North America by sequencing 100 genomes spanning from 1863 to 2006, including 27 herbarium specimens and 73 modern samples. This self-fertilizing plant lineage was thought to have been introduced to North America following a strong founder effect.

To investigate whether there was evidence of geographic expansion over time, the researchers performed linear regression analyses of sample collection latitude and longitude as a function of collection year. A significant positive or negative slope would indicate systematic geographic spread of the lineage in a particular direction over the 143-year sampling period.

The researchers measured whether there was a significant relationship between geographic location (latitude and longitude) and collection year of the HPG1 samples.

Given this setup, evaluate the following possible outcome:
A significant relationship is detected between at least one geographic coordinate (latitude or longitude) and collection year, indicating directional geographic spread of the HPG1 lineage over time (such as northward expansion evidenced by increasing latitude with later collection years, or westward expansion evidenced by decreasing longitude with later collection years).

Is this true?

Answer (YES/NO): YES